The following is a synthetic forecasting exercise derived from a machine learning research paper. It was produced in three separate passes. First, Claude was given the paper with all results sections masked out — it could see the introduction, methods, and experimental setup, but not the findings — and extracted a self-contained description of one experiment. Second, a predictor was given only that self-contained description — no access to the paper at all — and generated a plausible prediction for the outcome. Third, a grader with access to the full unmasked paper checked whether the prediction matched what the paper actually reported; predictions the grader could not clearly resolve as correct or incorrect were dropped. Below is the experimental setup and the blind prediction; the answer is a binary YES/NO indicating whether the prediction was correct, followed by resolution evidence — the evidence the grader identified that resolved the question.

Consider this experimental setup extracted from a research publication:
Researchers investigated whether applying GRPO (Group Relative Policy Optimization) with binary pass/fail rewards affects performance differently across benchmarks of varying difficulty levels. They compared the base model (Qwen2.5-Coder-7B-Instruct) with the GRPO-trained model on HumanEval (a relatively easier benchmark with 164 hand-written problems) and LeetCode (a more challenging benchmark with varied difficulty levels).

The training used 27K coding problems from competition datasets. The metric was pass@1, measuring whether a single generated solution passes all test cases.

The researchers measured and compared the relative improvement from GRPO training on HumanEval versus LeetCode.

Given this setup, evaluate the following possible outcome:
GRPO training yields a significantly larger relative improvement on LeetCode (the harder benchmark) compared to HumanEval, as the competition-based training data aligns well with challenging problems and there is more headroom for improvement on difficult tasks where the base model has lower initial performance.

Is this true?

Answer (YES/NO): YES